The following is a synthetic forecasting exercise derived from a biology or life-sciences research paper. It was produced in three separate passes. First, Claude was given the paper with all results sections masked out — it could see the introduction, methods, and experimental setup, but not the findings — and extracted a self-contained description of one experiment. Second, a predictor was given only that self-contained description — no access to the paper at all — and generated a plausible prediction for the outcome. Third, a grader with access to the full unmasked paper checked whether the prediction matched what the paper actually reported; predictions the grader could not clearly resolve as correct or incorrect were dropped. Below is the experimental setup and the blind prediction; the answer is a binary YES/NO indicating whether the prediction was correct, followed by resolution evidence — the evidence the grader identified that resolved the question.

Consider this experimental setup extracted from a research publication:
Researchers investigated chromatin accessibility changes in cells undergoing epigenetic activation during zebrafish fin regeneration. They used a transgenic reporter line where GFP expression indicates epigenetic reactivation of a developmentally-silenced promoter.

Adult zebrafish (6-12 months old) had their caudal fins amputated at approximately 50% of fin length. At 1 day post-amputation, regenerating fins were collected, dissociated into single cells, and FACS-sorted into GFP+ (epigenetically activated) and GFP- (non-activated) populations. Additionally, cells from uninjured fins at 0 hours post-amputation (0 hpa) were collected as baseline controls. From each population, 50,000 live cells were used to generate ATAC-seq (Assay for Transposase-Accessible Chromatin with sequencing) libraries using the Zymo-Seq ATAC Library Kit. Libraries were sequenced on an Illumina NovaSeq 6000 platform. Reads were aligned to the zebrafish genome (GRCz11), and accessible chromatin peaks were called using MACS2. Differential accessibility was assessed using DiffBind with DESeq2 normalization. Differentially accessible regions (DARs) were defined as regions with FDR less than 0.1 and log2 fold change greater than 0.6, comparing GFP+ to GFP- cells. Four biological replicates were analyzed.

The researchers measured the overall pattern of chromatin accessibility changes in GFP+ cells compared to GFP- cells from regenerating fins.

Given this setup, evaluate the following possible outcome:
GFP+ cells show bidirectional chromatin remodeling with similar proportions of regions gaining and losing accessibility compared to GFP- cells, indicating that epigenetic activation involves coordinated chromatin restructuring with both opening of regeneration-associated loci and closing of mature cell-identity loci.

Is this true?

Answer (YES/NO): NO